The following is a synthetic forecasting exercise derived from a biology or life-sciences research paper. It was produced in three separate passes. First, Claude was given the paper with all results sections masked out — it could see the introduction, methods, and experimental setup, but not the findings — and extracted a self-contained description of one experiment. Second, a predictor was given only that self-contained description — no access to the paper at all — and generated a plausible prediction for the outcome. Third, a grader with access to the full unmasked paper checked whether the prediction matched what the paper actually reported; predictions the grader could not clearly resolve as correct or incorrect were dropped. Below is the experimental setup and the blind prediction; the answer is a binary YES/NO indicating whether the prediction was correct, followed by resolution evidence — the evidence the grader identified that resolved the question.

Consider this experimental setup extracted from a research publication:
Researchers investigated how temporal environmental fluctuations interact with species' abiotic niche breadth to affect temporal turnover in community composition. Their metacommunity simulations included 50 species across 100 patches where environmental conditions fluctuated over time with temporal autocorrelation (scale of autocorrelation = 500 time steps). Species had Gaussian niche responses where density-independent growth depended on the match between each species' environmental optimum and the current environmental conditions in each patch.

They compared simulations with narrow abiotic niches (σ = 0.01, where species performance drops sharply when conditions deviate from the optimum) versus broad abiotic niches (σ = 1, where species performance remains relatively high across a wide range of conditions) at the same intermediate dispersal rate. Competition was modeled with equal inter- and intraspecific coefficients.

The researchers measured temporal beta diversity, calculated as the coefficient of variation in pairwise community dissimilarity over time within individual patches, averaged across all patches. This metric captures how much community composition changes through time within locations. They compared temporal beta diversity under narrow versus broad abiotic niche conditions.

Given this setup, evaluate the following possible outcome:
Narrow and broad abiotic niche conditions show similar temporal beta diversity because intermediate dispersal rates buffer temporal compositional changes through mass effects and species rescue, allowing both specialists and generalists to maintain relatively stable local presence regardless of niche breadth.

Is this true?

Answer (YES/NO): NO